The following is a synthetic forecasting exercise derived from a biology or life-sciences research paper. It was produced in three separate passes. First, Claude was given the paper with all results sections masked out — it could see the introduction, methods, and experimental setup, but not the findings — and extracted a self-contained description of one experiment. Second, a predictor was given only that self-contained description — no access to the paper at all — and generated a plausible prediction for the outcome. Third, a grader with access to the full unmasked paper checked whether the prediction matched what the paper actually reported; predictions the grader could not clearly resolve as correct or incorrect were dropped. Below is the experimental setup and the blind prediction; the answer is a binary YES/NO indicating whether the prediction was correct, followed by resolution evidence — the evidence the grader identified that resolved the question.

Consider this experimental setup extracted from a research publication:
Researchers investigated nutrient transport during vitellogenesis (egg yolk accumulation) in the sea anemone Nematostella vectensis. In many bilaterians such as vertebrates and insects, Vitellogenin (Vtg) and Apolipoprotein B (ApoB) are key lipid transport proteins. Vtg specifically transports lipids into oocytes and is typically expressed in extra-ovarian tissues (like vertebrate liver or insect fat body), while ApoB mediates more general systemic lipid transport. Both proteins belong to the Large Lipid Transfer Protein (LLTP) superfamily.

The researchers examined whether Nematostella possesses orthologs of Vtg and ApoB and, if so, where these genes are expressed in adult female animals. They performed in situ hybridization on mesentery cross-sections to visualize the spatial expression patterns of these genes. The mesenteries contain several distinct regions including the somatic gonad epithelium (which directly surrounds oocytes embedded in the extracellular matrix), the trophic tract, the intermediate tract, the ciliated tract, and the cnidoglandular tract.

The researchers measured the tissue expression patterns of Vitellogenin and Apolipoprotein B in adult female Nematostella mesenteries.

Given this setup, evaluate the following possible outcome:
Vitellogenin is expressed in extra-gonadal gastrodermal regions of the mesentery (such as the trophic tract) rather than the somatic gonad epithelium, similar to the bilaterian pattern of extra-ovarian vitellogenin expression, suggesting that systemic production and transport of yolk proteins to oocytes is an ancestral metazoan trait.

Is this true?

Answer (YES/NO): NO